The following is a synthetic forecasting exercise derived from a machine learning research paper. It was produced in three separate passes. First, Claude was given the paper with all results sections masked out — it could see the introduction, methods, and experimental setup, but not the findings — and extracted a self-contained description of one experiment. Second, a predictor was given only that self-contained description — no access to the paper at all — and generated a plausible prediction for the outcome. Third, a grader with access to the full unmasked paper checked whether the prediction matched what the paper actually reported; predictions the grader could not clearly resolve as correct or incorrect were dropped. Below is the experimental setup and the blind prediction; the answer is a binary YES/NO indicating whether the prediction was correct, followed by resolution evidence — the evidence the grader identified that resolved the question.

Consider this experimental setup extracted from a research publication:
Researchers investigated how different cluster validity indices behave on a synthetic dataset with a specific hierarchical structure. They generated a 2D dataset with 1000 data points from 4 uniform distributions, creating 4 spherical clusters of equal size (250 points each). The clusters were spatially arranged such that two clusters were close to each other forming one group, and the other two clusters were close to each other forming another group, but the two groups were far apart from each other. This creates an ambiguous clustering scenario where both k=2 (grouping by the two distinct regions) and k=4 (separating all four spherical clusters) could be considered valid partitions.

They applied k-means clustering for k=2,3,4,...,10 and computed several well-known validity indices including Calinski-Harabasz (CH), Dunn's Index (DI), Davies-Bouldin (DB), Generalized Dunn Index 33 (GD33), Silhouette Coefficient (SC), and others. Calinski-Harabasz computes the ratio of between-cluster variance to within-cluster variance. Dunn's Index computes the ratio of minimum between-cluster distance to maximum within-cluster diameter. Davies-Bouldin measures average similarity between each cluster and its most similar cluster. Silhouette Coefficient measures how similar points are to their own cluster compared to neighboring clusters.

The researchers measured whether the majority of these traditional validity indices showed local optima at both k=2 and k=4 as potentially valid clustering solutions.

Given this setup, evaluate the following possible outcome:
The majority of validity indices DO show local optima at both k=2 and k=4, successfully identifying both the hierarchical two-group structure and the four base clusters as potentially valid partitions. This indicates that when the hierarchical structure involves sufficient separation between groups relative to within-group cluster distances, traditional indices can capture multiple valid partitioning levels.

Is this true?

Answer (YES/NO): NO